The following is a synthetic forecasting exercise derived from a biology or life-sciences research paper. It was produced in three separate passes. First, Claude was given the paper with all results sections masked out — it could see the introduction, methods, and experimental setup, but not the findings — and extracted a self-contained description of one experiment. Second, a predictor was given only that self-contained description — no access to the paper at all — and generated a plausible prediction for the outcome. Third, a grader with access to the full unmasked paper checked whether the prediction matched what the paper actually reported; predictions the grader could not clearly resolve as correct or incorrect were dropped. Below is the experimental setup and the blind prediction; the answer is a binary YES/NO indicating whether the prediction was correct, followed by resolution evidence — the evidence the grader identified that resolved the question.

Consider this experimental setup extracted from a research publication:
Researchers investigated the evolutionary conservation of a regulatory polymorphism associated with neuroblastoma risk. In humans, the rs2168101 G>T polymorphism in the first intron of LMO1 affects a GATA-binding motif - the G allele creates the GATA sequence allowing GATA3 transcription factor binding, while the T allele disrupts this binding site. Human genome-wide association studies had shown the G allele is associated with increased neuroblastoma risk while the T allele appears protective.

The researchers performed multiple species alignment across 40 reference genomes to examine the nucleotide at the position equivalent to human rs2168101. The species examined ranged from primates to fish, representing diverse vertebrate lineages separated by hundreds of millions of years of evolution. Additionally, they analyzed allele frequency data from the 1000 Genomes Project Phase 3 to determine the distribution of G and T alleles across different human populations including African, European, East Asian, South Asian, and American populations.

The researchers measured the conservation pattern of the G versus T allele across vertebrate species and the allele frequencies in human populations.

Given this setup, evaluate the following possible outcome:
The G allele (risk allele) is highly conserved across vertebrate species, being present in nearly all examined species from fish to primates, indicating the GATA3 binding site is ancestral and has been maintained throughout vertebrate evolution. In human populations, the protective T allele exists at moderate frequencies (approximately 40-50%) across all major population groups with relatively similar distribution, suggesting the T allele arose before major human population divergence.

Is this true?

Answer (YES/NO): NO